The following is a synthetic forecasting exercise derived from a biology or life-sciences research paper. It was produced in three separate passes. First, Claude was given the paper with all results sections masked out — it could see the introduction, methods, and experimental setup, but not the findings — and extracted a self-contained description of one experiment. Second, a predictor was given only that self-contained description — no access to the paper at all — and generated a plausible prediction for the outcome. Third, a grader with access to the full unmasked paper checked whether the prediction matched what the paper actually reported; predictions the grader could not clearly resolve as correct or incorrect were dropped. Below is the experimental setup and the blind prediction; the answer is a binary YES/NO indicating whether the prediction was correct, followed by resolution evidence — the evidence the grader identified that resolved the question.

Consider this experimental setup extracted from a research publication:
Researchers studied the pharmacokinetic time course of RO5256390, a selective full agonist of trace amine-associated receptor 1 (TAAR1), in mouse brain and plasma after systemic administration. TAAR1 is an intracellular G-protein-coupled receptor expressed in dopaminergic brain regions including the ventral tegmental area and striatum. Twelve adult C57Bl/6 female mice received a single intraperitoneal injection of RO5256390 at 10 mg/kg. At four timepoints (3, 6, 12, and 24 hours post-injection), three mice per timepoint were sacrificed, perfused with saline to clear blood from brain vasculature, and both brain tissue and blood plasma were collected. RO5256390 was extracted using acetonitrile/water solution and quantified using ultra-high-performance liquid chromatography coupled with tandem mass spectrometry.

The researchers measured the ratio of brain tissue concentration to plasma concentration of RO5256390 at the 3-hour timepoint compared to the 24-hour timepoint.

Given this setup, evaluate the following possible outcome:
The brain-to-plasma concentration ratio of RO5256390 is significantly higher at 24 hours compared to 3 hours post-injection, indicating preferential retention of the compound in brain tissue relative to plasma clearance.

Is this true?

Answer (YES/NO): YES